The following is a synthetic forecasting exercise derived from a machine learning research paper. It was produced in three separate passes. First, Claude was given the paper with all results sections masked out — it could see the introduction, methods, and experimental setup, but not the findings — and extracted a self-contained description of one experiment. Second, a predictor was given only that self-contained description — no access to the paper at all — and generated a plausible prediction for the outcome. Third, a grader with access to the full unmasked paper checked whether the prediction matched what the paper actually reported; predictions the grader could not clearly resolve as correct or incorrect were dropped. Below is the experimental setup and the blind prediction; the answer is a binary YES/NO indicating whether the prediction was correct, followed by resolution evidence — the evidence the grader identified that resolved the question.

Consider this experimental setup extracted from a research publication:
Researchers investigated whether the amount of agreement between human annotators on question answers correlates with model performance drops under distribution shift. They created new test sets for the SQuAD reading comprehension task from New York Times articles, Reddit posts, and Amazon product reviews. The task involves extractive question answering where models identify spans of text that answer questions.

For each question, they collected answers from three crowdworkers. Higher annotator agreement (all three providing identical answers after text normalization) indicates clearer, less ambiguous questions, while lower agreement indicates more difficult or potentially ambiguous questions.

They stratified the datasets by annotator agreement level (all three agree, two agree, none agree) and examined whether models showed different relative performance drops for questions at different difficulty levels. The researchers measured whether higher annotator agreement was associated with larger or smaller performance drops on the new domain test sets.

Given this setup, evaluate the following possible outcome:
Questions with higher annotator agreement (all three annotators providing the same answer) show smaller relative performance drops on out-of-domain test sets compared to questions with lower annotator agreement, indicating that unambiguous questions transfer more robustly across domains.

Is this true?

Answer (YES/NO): YES